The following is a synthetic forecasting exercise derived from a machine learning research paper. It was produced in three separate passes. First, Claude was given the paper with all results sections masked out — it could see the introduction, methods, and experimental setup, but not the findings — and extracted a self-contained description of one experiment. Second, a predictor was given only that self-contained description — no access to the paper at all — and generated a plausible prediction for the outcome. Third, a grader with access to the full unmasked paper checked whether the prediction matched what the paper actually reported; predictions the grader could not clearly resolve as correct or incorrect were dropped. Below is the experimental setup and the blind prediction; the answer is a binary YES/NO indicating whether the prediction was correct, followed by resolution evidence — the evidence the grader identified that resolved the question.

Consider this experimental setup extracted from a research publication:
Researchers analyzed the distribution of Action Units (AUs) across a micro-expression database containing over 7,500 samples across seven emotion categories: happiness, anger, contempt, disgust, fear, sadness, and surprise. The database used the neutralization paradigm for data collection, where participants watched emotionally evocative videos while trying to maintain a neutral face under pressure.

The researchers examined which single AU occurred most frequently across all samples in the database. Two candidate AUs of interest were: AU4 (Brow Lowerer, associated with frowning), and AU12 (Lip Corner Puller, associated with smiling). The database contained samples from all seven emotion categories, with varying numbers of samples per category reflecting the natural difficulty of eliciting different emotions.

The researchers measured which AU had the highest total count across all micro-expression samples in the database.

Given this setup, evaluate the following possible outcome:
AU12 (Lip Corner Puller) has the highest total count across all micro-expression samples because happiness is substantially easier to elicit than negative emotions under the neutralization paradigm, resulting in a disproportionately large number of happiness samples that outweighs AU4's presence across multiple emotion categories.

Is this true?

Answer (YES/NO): NO